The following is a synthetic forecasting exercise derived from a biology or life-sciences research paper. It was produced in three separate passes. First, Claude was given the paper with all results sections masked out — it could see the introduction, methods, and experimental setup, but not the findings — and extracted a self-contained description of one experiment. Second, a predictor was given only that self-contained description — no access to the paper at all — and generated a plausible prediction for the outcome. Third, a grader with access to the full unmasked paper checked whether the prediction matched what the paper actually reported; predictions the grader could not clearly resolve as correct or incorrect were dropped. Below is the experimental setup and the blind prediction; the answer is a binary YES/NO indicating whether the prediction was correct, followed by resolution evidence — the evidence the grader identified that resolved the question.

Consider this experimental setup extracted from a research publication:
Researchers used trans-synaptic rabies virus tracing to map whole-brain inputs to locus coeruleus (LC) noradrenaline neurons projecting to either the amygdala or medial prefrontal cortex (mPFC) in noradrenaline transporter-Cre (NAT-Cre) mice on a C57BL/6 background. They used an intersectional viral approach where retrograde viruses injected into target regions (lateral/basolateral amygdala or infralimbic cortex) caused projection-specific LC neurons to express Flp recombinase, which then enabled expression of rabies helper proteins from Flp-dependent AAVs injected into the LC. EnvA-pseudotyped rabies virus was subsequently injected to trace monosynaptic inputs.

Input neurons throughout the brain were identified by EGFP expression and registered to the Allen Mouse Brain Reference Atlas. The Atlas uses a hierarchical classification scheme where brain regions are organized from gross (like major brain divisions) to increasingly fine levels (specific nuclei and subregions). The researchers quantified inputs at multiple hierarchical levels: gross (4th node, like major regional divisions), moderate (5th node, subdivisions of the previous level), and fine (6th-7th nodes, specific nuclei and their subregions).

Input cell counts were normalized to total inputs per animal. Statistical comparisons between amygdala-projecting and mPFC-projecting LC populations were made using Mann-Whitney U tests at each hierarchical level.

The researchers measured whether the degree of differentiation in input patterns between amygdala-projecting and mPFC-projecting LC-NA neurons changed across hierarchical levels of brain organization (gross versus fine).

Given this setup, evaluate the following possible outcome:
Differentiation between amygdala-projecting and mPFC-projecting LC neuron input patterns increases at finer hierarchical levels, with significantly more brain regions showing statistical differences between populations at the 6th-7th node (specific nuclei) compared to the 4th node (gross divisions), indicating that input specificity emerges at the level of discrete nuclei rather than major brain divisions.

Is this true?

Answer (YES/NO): YES